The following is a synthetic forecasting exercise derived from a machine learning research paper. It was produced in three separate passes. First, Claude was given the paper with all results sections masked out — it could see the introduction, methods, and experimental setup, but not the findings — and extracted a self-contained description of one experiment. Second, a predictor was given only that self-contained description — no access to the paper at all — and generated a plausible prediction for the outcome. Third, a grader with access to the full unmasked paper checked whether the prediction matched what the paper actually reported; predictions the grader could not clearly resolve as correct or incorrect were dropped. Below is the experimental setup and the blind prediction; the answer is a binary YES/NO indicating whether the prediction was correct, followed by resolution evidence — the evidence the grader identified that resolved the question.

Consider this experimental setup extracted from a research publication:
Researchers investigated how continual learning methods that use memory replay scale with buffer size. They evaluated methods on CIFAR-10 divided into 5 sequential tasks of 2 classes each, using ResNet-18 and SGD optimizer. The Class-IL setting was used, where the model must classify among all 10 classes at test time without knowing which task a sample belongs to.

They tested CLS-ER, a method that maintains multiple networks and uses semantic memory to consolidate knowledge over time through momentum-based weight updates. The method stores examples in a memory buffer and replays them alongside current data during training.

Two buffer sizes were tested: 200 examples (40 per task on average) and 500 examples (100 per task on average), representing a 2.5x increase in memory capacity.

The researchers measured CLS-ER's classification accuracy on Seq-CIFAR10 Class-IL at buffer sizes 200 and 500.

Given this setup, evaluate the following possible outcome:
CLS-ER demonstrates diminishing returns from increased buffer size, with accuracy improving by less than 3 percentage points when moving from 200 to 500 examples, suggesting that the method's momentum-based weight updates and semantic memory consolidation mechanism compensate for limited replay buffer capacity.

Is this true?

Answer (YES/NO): NO